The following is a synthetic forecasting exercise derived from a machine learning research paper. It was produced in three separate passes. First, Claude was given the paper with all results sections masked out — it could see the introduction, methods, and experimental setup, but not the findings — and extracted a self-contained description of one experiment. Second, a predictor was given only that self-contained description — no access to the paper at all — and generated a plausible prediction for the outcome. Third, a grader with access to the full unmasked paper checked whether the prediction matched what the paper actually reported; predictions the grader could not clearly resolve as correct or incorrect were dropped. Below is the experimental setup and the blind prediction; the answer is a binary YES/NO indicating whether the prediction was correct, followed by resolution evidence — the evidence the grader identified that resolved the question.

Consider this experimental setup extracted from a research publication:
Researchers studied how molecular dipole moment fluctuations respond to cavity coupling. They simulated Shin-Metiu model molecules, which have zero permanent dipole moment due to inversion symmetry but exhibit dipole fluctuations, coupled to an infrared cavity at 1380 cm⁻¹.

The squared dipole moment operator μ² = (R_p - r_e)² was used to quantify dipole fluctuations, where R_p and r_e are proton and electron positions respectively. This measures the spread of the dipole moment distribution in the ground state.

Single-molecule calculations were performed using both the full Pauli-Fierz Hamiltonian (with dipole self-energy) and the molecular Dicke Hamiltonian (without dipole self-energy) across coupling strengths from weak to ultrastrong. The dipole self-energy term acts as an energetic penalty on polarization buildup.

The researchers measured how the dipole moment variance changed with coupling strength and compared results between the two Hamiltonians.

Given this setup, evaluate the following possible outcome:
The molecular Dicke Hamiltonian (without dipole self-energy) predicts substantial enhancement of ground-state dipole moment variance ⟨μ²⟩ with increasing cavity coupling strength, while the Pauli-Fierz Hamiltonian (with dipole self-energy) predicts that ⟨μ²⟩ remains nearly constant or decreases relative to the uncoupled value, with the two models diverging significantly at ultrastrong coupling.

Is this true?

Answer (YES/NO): YES